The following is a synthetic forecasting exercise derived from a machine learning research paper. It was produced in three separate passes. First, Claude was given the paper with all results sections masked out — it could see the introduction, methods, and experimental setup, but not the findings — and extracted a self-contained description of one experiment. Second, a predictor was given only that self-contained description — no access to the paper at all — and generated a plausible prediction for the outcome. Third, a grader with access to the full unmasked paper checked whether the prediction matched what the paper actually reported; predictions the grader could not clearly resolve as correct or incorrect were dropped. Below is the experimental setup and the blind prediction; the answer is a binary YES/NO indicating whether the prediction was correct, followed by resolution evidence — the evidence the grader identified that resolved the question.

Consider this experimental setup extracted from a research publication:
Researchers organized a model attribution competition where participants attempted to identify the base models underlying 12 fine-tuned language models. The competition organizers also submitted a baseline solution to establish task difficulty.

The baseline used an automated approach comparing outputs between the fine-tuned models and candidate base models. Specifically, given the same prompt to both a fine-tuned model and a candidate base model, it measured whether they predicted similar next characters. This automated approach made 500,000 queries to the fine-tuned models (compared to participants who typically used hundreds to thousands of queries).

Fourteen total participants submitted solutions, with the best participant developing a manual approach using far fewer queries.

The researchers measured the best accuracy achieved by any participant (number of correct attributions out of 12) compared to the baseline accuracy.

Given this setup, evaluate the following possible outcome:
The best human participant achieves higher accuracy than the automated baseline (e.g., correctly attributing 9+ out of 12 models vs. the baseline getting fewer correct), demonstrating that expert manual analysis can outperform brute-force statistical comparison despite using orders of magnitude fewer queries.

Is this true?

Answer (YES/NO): NO